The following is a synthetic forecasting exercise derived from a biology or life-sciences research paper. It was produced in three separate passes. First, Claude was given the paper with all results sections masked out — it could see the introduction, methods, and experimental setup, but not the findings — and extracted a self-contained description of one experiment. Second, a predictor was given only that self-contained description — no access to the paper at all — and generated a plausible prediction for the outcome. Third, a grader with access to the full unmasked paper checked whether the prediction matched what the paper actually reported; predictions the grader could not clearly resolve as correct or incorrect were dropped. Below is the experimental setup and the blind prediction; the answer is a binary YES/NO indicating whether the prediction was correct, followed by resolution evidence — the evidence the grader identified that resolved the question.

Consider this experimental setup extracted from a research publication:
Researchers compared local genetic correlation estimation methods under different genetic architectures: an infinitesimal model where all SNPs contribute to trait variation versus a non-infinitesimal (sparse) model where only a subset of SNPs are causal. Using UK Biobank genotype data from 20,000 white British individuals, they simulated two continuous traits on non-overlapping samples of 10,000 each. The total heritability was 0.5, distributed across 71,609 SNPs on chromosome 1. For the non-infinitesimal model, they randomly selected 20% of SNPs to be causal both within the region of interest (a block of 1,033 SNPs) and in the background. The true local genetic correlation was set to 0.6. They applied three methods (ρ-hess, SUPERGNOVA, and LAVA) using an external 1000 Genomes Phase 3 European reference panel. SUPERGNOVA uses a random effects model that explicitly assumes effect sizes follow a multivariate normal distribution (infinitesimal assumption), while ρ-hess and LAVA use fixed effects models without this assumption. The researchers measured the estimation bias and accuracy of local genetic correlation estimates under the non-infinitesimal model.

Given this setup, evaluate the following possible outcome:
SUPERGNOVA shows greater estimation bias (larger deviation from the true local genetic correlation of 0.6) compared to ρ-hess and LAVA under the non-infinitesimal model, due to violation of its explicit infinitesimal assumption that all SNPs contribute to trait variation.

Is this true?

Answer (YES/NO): NO